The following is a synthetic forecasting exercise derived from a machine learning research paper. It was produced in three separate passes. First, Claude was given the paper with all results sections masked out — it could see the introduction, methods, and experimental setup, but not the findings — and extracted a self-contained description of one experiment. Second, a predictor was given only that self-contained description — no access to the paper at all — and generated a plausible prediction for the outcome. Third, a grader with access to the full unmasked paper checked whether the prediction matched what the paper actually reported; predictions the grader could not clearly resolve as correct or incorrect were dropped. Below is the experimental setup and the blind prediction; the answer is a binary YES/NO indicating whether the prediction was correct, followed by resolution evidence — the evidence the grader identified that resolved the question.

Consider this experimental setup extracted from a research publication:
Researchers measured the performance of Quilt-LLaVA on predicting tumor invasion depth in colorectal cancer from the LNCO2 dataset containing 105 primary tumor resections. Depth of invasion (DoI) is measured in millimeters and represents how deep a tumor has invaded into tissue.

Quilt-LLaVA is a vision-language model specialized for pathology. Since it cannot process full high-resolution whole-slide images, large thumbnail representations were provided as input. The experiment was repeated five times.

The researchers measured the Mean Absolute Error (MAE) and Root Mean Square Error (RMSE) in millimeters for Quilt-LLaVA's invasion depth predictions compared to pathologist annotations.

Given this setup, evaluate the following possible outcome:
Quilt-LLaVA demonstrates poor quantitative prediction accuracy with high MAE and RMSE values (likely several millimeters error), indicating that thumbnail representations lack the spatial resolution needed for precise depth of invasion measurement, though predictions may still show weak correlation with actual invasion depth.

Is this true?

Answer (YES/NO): NO